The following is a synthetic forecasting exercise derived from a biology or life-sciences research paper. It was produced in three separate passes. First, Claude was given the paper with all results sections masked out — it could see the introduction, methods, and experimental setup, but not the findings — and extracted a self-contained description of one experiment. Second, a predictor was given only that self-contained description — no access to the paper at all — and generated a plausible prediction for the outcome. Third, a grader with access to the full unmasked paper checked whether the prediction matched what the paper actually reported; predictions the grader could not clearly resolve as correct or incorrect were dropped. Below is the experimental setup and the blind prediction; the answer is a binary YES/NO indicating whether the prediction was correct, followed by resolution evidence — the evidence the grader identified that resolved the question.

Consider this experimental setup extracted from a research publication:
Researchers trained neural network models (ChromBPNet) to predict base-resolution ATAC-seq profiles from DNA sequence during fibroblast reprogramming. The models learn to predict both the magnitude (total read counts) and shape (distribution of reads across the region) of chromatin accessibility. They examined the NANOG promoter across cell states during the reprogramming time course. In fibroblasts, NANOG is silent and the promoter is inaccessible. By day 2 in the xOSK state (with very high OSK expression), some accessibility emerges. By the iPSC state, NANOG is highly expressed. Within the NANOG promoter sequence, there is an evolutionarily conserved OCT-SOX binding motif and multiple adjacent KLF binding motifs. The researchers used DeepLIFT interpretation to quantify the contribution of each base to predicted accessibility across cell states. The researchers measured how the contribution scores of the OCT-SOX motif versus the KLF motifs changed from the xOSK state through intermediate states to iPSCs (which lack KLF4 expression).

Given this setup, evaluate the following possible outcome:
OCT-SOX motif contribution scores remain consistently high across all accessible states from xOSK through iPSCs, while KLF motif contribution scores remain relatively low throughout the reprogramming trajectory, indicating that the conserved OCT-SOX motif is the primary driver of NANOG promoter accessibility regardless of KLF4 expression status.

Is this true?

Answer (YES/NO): NO